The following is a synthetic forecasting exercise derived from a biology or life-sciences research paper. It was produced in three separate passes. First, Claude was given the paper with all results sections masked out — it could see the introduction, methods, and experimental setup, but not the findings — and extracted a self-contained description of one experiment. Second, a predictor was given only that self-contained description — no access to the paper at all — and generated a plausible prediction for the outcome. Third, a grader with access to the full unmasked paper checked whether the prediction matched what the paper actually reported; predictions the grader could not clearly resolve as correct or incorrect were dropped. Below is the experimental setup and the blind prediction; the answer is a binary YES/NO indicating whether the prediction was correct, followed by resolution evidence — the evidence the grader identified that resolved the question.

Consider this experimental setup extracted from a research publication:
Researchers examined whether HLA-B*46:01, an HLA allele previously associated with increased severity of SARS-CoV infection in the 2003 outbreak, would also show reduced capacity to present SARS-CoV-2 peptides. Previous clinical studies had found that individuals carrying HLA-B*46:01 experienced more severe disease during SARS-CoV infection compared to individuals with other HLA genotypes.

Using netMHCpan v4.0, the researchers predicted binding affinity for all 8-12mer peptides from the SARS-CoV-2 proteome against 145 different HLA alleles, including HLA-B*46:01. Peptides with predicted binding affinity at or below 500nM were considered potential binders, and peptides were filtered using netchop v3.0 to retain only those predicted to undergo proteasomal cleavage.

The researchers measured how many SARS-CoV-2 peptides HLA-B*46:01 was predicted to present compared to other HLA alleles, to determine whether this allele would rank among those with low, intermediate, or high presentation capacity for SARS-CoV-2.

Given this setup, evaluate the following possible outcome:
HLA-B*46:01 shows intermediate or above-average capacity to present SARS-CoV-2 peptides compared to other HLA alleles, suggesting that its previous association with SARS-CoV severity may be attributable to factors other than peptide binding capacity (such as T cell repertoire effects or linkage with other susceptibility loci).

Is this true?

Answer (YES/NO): NO